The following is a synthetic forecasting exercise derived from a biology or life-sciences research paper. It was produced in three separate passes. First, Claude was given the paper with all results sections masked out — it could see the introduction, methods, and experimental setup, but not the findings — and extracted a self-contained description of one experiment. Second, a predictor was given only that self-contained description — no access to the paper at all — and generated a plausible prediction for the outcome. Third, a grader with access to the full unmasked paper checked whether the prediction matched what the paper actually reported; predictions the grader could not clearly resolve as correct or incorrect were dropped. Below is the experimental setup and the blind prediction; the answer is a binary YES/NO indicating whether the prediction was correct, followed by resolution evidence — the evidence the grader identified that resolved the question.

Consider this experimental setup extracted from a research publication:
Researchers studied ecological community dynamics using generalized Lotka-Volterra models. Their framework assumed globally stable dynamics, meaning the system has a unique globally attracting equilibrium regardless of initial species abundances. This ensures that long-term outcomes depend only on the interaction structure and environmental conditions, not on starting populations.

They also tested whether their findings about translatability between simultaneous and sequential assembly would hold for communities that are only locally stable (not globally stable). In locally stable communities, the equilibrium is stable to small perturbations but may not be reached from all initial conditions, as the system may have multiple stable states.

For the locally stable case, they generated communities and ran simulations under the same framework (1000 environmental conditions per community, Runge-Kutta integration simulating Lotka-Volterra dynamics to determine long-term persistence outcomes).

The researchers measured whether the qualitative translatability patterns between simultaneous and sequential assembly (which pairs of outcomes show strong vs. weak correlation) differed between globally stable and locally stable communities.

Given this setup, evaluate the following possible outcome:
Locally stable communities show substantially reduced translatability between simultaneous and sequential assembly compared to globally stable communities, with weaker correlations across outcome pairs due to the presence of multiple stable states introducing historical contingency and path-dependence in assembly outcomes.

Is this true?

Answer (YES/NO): NO